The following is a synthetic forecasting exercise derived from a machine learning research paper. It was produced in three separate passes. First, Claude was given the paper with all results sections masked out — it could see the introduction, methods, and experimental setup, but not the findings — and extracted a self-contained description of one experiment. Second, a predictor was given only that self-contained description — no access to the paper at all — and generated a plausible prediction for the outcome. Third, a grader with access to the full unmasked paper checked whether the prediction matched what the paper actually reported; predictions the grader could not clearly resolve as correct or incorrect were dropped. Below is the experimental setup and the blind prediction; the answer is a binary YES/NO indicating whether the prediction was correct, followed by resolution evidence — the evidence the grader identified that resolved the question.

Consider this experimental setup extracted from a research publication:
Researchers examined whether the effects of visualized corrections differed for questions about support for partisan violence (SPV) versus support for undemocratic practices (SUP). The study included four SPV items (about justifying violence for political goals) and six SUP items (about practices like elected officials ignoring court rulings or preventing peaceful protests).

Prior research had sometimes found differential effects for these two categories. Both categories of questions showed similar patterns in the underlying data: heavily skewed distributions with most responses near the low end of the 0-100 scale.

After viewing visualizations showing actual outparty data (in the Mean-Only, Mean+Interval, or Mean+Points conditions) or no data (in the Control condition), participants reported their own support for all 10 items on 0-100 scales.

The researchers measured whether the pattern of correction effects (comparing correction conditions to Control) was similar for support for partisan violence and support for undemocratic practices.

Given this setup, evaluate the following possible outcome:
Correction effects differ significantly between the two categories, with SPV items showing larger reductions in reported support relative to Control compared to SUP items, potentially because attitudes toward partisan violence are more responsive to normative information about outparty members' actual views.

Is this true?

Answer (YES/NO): NO